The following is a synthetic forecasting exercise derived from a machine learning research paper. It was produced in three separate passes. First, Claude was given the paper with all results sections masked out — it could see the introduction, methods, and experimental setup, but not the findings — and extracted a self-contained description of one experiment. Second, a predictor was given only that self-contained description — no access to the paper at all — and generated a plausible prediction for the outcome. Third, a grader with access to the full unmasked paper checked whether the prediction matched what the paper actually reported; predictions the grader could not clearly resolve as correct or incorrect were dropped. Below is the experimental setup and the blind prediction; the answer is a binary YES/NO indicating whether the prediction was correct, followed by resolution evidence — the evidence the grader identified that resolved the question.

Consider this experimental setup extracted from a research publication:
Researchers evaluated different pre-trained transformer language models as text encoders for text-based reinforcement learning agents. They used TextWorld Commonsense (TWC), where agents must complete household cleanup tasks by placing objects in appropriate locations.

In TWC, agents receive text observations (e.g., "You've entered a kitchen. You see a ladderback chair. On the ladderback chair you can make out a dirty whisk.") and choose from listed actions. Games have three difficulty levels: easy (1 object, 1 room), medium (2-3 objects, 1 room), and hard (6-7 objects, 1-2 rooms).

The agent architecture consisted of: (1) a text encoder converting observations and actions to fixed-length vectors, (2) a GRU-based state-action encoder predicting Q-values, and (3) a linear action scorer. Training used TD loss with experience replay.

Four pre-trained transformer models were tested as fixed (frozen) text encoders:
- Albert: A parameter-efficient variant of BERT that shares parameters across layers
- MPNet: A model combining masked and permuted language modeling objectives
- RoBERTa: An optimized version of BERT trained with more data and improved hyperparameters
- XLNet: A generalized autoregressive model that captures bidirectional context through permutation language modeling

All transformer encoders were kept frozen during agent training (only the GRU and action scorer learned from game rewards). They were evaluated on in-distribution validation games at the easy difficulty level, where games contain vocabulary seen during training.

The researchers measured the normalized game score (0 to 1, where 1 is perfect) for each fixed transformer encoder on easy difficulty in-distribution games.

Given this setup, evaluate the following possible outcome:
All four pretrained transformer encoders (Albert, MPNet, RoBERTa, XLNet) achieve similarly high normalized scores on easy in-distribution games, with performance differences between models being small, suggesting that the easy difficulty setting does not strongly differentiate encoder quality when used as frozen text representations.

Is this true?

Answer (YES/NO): NO